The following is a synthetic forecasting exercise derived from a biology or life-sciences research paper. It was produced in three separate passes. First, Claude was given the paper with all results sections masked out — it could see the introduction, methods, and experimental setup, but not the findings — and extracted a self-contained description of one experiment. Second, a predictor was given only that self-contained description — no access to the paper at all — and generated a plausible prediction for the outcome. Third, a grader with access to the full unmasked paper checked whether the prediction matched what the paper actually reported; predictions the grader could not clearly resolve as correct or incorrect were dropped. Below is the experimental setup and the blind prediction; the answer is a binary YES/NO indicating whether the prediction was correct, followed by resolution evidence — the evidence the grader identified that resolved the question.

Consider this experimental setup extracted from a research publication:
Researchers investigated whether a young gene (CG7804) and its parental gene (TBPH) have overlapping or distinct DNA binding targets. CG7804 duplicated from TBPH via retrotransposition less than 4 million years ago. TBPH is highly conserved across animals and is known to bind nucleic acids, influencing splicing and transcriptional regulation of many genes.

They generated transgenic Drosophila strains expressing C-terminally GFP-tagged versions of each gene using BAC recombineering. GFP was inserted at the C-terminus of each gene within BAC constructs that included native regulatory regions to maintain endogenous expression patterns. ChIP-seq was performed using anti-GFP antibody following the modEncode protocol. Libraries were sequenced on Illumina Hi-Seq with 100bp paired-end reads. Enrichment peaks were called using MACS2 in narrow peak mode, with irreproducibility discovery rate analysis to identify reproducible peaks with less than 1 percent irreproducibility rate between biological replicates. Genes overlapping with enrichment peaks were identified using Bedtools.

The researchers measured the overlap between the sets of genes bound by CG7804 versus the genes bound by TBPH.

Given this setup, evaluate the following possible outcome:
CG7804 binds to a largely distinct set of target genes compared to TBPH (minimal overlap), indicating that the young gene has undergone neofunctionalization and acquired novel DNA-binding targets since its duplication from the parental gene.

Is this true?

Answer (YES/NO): NO